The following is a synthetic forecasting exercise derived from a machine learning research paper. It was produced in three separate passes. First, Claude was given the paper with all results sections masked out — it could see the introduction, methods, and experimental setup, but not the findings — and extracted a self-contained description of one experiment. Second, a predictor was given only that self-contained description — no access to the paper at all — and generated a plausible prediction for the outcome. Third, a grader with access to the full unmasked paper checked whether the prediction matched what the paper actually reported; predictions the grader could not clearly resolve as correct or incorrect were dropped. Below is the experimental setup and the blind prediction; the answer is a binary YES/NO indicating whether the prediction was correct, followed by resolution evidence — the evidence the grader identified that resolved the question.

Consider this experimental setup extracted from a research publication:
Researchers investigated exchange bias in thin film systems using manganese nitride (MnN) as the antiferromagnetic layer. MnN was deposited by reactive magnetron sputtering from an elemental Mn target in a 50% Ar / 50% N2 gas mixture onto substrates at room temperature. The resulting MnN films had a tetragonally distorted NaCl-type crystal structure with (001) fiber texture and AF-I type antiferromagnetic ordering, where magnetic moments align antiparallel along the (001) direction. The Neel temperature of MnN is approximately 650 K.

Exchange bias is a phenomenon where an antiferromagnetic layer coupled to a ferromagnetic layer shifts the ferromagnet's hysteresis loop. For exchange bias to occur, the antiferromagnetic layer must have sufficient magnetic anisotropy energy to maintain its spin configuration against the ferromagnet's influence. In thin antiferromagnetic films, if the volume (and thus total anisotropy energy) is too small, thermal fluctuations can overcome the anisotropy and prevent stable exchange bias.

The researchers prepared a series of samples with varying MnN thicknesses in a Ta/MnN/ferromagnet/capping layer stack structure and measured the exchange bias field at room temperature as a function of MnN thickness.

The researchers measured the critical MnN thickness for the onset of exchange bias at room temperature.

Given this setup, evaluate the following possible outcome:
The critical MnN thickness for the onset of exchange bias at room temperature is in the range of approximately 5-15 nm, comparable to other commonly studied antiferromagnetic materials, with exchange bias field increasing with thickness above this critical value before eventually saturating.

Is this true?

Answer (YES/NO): YES